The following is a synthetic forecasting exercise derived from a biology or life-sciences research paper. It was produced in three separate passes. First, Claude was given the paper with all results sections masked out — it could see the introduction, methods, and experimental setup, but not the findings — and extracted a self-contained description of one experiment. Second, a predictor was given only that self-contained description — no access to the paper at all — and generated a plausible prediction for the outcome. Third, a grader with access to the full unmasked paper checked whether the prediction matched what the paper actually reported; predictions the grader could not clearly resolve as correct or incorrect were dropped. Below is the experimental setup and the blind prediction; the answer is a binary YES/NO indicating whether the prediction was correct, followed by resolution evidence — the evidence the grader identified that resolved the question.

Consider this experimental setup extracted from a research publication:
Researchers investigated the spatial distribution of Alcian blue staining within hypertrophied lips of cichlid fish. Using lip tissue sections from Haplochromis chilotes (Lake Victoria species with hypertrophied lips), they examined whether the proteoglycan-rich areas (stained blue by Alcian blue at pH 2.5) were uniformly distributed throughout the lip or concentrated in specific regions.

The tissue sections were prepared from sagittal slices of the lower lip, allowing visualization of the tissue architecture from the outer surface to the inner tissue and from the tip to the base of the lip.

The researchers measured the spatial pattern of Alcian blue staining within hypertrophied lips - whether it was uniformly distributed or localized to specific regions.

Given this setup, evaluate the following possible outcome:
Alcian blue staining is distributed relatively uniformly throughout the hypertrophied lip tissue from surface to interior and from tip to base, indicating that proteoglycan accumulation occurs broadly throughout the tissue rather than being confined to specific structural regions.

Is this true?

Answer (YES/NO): NO